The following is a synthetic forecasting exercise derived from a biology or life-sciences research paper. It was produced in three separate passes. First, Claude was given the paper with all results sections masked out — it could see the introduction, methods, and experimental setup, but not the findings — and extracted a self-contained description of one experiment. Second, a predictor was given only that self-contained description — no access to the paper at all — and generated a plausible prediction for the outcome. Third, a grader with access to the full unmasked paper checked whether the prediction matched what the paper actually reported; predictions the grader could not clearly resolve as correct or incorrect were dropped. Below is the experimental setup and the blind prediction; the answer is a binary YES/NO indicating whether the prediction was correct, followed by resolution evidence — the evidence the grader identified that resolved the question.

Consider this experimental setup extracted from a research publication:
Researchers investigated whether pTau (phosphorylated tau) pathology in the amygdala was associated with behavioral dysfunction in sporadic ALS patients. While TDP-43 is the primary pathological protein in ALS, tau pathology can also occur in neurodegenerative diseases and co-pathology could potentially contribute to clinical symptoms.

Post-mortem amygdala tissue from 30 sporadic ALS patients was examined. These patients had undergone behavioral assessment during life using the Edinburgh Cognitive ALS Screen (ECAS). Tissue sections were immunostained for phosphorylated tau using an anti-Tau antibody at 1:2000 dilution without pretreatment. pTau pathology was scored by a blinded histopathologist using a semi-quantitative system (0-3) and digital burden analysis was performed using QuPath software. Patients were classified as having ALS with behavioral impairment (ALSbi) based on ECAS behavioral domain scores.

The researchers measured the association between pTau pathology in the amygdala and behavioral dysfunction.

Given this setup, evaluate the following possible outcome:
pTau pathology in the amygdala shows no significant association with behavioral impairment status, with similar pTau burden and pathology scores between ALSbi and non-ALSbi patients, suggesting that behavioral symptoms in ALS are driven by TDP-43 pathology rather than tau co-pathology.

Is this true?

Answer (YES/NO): YES